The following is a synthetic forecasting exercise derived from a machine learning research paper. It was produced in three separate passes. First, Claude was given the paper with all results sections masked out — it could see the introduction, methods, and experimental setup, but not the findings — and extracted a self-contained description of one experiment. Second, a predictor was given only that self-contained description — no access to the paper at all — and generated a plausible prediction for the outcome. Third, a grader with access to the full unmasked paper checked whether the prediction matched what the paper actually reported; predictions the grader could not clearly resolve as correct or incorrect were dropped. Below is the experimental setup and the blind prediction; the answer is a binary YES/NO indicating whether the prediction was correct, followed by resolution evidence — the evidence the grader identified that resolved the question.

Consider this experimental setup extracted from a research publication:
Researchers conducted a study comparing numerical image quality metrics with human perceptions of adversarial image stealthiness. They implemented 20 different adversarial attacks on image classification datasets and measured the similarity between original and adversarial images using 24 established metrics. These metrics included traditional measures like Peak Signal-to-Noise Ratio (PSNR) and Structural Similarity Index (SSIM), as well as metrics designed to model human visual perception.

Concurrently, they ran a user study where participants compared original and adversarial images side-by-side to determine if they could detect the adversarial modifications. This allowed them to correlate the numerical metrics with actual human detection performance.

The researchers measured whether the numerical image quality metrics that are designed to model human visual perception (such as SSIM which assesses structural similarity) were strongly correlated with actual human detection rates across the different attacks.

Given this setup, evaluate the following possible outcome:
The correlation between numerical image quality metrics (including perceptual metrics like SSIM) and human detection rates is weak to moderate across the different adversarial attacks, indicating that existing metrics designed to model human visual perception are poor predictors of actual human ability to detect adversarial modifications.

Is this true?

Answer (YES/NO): NO